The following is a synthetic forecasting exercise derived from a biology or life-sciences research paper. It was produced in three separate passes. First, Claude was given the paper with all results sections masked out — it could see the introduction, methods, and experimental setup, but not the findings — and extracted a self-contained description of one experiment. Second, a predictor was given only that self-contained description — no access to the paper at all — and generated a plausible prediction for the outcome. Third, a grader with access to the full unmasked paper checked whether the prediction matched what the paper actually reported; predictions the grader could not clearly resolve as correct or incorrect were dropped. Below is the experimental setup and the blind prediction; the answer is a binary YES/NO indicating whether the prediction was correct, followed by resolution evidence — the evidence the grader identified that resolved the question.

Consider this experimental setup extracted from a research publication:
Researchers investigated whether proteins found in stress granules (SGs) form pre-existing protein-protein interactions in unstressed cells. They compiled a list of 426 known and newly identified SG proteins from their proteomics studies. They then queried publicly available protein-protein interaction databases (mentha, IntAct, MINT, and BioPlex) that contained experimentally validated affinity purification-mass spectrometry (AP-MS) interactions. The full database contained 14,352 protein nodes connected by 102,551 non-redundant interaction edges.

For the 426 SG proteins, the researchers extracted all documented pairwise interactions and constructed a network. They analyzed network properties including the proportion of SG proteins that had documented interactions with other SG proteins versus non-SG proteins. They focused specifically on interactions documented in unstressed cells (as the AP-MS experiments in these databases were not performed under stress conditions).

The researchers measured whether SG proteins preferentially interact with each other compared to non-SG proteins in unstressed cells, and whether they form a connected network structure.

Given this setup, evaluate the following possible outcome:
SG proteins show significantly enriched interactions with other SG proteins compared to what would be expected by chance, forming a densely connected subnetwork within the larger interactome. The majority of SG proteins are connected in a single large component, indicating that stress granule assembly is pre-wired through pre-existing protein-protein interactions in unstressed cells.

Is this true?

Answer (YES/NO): YES